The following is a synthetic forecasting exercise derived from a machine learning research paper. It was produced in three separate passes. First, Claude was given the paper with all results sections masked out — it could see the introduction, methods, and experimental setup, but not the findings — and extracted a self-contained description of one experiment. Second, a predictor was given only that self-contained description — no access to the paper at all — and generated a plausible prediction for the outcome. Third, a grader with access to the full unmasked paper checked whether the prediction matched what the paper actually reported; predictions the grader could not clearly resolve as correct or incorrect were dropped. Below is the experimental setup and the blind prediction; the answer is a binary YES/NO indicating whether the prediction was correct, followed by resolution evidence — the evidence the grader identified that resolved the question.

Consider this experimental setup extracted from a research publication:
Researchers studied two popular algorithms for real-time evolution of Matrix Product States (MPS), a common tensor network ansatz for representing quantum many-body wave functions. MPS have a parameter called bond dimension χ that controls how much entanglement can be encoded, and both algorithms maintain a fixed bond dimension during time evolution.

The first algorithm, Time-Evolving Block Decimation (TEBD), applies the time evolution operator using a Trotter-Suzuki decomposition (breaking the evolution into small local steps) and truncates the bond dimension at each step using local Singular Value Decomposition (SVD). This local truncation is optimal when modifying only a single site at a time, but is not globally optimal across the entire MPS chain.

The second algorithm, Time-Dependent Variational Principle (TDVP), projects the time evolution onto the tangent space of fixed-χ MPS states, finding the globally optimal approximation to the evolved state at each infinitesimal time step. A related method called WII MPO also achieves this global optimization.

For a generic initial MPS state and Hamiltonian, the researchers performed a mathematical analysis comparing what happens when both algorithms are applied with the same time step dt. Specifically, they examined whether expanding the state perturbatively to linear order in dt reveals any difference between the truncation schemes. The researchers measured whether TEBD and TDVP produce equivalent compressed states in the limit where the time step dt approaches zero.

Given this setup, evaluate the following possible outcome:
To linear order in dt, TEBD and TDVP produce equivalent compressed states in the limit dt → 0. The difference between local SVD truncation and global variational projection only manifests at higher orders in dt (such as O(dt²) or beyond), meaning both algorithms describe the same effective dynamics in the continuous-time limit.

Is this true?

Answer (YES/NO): YES